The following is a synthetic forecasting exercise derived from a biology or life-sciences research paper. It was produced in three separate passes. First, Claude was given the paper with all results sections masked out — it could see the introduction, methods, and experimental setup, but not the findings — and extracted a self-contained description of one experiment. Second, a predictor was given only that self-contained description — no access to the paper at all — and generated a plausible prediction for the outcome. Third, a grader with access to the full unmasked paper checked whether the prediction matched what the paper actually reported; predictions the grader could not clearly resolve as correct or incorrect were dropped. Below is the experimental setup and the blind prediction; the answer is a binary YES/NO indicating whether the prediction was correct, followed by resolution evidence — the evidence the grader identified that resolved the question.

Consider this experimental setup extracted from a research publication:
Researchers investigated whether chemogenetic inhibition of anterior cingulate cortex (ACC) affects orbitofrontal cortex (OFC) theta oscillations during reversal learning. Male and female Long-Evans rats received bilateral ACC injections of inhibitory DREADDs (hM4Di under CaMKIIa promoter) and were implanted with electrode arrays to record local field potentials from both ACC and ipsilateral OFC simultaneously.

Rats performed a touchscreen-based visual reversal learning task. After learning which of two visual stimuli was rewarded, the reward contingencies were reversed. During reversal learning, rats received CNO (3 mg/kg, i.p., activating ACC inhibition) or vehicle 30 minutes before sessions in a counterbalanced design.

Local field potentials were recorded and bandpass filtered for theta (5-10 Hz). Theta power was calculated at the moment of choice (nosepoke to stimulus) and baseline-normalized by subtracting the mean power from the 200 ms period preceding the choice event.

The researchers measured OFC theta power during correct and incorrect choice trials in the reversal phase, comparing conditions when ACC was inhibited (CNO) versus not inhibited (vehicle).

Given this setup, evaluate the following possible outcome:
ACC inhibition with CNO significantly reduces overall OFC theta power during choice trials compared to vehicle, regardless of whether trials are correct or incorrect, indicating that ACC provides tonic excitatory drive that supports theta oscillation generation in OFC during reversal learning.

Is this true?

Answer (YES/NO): NO